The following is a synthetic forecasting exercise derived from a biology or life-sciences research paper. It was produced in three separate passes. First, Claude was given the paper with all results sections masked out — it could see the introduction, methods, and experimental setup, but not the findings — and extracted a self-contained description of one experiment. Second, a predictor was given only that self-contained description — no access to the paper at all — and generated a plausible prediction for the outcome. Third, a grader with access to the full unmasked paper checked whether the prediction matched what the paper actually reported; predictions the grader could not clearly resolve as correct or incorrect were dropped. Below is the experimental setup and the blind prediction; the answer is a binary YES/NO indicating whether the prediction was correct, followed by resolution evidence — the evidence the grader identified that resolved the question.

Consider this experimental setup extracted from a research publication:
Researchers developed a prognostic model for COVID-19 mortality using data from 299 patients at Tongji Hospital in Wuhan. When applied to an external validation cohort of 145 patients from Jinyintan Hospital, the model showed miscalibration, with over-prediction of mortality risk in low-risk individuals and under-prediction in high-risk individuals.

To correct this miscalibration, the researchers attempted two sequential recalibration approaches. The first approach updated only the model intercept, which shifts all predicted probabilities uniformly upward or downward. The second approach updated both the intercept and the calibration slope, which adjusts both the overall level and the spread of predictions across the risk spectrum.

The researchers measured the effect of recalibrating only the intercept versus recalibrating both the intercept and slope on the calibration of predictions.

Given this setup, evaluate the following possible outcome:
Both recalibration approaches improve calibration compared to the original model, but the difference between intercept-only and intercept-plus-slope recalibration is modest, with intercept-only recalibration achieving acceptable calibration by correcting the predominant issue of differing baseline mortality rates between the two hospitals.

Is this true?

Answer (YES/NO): NO